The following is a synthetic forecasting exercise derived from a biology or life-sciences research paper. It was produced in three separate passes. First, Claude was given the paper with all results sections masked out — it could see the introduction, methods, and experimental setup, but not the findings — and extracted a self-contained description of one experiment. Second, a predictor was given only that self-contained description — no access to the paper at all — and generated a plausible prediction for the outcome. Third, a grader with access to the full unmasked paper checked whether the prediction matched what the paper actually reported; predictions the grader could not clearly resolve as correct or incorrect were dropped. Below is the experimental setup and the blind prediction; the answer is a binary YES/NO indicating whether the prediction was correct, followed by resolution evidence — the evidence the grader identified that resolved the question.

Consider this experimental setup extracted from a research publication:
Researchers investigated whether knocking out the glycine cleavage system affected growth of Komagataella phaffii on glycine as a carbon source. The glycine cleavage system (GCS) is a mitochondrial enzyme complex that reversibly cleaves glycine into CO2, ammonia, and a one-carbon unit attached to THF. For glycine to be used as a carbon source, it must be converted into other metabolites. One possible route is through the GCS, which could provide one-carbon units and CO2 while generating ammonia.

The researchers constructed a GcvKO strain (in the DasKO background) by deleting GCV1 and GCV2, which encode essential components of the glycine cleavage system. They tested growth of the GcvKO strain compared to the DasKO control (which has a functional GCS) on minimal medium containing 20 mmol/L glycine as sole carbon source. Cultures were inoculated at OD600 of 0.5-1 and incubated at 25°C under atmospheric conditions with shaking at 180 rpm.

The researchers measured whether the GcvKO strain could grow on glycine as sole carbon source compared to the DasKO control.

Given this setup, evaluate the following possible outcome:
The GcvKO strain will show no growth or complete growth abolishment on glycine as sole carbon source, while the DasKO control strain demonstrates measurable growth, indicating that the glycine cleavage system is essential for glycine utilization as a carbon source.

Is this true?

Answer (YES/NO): YES